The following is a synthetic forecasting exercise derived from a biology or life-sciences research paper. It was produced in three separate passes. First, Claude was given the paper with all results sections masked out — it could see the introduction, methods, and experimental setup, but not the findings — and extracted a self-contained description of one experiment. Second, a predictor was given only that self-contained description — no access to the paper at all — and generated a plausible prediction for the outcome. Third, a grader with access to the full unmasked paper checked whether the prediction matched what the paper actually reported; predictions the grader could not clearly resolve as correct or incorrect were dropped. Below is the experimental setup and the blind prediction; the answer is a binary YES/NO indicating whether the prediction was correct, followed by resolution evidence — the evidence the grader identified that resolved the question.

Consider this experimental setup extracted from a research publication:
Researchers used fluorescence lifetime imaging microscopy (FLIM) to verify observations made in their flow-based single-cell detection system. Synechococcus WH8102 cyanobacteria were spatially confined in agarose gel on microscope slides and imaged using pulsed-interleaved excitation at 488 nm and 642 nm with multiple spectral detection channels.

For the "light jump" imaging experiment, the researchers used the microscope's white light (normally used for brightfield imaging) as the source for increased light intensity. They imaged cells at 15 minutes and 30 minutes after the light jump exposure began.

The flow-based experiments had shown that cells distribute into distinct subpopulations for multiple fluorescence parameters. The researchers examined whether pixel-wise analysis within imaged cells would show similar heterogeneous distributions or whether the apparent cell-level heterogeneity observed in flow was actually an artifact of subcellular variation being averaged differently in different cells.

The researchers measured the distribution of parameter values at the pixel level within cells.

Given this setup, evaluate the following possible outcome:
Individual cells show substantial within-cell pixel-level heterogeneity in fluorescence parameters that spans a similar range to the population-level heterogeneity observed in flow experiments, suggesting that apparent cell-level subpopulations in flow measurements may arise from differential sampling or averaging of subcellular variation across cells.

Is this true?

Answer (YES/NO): NO